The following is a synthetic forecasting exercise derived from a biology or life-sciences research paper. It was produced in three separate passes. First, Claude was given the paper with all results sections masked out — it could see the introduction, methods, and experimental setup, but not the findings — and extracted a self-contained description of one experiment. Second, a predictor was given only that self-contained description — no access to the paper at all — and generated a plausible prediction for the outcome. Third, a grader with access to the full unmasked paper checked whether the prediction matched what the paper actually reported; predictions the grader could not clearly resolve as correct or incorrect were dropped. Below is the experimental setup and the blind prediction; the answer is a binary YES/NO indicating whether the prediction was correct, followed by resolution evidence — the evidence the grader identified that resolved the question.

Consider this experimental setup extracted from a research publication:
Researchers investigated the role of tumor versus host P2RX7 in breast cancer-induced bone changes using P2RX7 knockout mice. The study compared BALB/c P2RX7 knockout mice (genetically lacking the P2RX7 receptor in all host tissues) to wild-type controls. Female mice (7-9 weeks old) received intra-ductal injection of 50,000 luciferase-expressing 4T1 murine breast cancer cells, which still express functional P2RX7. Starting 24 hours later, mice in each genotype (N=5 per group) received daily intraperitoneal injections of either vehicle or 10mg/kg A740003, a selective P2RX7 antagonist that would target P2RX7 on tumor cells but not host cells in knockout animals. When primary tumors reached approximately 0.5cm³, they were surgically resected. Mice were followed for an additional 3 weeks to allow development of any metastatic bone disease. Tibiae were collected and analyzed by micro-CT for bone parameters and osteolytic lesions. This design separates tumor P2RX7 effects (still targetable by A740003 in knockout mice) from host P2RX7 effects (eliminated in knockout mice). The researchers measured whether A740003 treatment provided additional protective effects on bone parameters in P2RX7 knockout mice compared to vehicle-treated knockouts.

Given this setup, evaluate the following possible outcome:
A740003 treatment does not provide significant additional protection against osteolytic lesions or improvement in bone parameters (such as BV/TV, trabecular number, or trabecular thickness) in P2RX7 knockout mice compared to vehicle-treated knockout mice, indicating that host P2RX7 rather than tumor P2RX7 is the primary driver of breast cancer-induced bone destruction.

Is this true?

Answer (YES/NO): NO